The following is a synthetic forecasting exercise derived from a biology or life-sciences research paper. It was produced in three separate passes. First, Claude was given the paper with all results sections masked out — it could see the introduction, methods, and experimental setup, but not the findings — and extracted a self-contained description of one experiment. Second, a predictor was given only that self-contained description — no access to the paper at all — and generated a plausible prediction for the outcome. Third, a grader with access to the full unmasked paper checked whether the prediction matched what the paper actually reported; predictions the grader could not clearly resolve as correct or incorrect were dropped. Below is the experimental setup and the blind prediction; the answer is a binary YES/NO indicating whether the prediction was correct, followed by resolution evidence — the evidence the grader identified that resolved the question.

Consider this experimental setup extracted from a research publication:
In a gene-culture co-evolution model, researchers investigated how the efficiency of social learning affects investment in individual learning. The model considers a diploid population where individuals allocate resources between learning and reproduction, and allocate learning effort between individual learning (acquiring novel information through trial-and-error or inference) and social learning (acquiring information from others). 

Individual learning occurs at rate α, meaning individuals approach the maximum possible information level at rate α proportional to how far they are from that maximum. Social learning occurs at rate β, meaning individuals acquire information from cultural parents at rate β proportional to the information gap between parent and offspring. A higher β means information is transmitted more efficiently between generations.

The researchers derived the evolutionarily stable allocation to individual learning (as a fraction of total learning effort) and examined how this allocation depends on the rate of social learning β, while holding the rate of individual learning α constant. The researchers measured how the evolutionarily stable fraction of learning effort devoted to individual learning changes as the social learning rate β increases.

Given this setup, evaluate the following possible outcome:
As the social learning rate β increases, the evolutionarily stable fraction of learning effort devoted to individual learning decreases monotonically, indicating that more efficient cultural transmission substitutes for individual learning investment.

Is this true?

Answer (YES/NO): YES